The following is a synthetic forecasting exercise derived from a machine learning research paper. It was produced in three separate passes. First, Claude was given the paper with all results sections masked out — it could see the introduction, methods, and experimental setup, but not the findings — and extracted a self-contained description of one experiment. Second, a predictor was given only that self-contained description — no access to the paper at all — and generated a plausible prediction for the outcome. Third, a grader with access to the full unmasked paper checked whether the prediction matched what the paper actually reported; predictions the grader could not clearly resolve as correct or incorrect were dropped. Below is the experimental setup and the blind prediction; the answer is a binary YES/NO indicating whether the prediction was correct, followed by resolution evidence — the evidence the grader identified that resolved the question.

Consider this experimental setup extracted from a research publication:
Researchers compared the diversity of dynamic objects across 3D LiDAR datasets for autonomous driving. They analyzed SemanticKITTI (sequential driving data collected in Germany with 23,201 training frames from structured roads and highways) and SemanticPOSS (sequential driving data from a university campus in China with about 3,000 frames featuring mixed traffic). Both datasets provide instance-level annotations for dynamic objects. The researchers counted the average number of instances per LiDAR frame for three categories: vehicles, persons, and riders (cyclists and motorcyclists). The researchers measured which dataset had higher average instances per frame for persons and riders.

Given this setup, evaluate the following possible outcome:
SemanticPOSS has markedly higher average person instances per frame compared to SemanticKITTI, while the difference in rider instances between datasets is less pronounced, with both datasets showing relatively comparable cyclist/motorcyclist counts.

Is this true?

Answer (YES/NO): NO